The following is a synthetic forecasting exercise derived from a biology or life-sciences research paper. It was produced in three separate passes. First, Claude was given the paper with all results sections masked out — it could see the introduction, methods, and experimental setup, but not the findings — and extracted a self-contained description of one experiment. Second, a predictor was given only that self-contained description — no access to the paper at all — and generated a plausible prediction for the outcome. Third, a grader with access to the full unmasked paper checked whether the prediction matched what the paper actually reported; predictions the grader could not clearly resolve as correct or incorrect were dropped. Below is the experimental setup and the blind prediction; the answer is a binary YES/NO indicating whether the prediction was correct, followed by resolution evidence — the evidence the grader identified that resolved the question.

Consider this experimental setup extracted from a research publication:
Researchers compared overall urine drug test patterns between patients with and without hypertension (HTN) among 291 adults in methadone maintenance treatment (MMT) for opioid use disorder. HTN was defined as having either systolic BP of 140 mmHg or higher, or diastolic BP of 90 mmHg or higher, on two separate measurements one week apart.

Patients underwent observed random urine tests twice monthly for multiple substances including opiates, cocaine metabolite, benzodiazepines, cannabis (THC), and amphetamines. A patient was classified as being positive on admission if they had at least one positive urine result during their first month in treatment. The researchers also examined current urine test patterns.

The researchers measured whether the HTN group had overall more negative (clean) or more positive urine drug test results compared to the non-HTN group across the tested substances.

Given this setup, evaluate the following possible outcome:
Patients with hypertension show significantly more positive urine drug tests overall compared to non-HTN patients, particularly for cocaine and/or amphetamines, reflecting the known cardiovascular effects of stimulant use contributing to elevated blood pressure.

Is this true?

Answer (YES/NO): NO